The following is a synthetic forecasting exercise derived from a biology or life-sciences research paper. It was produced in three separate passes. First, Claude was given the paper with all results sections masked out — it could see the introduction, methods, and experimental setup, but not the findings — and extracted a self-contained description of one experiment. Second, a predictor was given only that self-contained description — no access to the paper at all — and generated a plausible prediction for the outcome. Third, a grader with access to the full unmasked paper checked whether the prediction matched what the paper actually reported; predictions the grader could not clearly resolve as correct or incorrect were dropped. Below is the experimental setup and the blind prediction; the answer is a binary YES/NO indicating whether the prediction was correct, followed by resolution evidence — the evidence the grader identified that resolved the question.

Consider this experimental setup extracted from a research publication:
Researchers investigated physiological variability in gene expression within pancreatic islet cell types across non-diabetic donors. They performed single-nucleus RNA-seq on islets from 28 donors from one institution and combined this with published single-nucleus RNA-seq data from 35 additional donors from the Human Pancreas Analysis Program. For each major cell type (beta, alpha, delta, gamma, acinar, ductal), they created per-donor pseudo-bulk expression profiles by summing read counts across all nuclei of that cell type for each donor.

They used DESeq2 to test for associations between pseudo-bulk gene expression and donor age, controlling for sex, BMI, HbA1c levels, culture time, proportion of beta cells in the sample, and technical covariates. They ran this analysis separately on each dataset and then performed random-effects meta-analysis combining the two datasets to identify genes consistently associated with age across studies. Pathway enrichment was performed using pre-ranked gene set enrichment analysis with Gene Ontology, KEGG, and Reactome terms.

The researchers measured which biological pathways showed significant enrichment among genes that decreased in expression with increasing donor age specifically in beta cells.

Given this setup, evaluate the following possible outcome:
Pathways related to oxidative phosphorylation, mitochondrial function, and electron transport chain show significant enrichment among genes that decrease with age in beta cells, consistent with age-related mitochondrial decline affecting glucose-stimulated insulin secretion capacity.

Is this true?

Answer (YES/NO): NO